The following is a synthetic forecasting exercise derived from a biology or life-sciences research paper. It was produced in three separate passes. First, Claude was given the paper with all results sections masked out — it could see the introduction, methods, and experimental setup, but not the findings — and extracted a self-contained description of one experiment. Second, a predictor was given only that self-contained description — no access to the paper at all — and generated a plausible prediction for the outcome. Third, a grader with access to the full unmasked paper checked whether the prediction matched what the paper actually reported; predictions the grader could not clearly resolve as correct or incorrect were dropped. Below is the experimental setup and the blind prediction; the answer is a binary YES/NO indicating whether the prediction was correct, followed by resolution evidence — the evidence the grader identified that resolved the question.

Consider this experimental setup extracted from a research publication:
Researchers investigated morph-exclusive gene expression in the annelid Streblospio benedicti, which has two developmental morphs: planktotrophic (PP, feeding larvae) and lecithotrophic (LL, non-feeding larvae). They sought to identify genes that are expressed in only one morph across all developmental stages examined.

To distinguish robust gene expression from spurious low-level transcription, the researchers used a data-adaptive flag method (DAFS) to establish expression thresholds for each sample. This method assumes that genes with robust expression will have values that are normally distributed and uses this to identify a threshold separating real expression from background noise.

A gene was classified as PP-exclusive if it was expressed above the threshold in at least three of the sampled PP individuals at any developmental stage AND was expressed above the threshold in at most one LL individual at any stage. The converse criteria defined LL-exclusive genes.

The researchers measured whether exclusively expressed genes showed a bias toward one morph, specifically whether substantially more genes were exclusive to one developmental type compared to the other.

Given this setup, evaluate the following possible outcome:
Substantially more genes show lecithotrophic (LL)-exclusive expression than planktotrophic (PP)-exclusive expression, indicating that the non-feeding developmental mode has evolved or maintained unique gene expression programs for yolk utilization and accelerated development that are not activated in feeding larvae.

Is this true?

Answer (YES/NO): NO